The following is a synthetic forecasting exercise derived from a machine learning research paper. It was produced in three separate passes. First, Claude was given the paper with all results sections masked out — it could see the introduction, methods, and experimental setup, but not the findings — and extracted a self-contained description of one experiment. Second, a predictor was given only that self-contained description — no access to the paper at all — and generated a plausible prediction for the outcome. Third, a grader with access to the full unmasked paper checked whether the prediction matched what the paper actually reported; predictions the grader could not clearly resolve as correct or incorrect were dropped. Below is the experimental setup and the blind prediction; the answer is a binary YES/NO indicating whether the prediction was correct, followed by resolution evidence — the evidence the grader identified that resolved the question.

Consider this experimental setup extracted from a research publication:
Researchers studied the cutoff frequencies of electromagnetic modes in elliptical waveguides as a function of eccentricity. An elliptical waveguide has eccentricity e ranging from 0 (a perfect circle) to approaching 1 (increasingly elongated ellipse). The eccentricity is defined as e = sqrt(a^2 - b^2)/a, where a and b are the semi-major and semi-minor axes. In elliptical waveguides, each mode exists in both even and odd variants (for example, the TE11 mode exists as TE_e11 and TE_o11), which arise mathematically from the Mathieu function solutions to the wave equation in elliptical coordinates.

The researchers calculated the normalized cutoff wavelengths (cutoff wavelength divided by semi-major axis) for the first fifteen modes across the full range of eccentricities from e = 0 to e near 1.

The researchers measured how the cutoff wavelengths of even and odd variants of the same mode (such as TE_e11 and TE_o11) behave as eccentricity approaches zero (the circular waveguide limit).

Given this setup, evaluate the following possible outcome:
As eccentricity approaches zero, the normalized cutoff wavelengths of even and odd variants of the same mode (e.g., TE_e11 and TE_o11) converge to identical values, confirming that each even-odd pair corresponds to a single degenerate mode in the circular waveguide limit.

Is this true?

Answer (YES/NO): YES